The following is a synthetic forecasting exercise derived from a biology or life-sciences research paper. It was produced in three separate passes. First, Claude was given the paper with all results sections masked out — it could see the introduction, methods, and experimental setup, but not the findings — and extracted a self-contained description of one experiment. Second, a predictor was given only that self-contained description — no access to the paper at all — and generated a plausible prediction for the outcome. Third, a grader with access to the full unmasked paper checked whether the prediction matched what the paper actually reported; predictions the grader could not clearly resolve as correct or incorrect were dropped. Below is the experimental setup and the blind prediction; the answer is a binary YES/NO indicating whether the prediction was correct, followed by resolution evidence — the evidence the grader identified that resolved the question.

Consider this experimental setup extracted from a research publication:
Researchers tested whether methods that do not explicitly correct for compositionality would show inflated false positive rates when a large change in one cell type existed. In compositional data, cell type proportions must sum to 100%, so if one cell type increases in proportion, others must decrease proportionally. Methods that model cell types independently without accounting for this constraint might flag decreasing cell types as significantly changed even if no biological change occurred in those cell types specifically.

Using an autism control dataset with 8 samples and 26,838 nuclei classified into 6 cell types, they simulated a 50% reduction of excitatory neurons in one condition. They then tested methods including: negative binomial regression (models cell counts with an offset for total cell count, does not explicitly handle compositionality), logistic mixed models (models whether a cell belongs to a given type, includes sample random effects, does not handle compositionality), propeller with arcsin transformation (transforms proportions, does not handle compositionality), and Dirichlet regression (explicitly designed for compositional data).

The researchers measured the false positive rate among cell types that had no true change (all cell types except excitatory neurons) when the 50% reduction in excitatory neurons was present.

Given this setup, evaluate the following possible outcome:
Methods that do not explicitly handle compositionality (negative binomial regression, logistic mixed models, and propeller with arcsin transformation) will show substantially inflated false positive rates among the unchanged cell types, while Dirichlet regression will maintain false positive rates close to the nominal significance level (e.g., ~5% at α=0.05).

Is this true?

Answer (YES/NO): NO